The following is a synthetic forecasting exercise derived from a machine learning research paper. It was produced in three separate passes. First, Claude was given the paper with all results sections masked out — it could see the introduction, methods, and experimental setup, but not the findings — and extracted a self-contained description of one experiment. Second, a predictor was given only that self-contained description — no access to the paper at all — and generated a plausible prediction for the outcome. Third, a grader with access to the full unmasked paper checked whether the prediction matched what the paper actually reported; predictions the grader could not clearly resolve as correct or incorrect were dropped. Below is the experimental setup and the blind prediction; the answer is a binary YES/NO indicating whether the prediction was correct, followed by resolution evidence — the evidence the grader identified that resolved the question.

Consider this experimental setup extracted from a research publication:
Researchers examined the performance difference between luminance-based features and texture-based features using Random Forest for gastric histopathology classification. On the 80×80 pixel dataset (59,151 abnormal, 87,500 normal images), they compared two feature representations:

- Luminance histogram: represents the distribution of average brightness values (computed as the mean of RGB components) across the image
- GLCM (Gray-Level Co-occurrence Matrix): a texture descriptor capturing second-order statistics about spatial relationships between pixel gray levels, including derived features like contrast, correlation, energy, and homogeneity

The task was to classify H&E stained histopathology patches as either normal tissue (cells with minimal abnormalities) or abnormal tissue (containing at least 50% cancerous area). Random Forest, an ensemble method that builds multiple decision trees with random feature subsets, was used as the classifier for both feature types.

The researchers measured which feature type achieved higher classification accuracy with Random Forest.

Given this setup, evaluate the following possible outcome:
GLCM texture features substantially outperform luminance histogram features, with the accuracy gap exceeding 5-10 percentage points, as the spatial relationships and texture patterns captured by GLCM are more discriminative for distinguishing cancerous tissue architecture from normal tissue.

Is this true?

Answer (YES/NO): NO